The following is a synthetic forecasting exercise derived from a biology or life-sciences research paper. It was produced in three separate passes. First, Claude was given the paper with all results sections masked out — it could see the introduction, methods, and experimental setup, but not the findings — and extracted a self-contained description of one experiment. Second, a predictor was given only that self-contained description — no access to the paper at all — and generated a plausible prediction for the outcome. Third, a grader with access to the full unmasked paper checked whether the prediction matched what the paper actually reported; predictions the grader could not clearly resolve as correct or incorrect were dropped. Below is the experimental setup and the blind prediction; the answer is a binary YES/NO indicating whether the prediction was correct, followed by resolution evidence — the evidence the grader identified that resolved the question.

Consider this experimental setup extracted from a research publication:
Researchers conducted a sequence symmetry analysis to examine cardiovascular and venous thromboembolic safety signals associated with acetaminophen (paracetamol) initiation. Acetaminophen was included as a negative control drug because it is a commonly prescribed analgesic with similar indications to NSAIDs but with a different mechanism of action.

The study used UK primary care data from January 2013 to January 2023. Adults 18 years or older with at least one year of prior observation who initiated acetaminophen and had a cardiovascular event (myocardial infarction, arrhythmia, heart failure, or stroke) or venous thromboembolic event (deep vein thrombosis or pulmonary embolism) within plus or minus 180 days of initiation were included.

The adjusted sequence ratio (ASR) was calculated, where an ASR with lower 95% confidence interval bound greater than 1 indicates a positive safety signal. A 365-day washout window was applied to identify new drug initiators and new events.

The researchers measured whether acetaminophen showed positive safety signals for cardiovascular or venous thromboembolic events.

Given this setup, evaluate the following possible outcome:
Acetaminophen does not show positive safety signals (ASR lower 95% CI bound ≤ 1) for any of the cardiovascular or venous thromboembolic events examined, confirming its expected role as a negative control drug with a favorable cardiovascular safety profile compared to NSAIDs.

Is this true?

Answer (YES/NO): YES